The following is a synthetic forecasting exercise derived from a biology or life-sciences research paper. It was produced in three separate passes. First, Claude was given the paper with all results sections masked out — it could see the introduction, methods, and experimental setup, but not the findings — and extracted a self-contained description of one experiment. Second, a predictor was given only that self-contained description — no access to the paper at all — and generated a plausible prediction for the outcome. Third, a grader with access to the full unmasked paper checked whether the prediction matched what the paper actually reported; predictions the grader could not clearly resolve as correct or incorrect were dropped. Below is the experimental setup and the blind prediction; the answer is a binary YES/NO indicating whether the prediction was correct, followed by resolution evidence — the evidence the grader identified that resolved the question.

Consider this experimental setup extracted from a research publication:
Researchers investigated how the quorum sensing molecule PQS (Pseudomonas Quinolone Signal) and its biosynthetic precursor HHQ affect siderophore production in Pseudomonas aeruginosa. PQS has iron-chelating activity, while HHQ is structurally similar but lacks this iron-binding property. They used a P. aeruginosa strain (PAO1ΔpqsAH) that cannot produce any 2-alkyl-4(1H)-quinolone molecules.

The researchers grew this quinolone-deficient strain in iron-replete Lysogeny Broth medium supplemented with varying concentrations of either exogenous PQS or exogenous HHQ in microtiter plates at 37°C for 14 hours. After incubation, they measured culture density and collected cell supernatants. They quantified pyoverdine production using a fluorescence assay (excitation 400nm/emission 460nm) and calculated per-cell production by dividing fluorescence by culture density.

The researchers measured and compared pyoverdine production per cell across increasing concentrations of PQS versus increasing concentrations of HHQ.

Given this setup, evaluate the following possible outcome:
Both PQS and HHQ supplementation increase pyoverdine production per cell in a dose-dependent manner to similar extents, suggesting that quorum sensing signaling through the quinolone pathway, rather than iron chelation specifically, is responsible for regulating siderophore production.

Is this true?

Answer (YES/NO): NO